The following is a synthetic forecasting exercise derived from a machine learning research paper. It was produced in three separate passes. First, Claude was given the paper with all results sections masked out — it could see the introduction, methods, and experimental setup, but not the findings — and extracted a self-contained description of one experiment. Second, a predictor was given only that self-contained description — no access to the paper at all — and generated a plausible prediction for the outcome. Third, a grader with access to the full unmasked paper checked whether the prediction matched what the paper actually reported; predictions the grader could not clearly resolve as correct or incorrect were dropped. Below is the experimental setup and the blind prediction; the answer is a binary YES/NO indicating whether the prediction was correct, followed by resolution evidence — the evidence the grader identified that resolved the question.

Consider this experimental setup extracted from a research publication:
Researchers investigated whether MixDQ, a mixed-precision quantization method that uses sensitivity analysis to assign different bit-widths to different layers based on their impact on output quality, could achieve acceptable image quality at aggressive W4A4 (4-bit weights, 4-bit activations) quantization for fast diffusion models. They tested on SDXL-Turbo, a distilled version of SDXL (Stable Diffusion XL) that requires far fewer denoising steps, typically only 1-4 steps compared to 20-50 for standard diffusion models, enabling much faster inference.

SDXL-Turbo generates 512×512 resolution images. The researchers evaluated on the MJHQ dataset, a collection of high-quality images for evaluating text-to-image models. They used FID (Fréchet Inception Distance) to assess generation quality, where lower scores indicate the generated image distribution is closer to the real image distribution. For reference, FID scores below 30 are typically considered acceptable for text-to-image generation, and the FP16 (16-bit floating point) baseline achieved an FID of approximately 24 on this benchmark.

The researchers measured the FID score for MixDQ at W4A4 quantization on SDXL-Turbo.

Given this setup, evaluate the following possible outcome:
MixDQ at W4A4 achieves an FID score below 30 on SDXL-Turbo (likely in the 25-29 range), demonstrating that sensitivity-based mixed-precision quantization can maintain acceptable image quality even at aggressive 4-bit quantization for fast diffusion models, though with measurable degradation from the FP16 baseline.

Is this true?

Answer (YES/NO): NO